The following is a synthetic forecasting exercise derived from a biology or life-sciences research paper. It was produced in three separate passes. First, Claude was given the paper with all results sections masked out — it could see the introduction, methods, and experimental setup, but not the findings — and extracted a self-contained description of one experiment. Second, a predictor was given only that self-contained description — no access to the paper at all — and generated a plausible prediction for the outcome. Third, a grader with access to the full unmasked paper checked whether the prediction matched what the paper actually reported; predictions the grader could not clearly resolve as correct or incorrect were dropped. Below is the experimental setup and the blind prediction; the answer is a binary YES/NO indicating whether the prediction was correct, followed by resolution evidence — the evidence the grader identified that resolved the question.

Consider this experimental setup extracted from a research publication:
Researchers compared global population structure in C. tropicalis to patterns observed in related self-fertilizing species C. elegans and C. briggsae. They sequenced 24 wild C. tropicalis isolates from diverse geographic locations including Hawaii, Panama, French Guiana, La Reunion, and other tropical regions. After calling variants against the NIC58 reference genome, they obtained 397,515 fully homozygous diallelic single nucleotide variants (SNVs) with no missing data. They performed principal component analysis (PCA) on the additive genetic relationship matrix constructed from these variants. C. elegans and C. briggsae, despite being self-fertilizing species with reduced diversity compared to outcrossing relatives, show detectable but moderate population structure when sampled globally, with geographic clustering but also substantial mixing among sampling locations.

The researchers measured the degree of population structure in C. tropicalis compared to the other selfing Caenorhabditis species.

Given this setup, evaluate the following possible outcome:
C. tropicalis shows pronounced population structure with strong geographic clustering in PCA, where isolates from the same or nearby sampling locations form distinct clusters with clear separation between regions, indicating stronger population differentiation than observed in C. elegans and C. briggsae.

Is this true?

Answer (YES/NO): YES